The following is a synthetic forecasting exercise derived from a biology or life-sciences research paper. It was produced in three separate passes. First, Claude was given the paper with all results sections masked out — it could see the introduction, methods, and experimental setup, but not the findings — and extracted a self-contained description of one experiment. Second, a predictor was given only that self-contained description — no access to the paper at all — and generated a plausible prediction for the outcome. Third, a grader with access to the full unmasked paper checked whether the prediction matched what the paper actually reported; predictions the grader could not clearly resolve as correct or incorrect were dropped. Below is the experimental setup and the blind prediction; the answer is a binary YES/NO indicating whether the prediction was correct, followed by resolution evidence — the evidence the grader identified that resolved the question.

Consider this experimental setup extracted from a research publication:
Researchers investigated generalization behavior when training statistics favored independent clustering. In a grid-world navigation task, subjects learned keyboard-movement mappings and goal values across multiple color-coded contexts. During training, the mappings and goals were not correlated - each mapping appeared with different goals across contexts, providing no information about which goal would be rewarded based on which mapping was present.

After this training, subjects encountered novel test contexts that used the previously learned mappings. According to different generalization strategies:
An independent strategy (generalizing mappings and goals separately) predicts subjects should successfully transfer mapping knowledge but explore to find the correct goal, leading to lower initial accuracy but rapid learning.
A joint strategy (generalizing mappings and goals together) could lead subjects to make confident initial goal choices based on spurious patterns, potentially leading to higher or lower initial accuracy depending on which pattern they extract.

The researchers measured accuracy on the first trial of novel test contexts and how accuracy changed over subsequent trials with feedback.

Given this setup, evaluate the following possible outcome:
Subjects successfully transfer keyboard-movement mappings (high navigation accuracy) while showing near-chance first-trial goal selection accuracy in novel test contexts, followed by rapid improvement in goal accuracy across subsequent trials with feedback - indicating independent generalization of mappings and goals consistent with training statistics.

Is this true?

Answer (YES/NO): NO